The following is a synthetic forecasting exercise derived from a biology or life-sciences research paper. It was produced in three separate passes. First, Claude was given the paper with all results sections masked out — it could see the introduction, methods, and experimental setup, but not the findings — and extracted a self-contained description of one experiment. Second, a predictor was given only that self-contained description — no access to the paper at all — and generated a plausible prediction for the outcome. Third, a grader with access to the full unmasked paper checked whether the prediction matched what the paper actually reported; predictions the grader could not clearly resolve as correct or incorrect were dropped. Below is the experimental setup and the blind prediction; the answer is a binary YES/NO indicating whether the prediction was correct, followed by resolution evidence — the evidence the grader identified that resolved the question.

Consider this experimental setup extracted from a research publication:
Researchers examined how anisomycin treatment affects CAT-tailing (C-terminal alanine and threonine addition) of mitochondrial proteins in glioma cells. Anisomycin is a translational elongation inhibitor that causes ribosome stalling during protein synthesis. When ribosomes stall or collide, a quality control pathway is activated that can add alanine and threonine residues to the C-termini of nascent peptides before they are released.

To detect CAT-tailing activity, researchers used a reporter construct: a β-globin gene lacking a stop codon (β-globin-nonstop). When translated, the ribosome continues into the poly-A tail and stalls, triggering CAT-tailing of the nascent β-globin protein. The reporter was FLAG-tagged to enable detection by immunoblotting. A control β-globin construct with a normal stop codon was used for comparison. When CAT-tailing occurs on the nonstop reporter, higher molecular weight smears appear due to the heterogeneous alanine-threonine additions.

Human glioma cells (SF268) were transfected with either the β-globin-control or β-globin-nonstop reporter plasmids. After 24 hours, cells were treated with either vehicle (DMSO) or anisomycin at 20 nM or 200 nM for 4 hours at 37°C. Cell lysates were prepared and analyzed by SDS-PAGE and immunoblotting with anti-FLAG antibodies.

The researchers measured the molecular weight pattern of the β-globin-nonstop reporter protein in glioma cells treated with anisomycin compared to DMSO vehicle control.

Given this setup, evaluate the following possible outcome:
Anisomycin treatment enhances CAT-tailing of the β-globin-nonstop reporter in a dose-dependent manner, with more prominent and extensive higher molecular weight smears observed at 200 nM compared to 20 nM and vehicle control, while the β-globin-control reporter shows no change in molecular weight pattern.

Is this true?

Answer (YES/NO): NO